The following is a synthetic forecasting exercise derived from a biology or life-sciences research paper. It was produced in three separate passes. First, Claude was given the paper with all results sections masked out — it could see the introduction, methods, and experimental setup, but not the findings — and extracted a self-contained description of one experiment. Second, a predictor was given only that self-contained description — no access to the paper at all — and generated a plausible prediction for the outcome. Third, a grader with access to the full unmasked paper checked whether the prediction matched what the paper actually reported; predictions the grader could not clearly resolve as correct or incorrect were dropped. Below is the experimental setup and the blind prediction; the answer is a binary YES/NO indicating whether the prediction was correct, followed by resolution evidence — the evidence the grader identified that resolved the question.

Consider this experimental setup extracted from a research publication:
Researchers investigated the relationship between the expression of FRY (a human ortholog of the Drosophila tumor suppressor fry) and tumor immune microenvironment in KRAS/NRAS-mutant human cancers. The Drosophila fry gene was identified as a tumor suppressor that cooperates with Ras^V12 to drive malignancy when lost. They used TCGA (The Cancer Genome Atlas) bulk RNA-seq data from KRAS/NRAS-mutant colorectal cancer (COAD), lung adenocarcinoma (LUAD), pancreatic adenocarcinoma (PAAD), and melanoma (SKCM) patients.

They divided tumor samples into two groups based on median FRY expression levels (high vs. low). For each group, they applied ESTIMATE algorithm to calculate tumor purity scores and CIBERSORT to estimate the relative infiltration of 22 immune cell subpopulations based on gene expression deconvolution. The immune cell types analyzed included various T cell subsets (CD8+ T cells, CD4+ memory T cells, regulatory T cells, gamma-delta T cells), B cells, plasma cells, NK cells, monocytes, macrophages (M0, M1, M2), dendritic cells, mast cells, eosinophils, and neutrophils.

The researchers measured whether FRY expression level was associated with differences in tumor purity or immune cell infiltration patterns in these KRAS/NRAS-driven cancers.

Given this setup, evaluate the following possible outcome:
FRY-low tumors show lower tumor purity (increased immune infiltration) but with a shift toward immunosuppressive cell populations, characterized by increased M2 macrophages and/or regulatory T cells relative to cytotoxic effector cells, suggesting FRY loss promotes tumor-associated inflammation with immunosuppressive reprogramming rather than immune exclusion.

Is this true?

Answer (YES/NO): NO